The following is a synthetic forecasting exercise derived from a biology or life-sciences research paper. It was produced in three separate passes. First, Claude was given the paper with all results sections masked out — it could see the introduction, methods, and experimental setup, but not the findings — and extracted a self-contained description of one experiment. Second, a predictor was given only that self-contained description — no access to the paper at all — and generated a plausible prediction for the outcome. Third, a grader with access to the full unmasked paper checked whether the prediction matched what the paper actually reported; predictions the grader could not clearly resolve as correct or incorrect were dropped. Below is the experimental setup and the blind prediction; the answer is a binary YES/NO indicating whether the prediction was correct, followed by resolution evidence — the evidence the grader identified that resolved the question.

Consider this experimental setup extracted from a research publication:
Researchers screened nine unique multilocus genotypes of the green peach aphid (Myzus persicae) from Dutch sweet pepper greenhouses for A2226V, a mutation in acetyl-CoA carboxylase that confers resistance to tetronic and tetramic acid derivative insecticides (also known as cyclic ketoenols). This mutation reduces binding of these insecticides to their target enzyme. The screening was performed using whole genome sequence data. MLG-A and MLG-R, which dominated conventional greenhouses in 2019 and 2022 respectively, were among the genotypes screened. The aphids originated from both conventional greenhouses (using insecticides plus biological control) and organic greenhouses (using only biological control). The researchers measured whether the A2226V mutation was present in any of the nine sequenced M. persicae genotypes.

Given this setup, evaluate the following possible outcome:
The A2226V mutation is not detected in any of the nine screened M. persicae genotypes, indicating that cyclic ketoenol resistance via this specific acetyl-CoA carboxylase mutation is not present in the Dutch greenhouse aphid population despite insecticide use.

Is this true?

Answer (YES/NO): YES